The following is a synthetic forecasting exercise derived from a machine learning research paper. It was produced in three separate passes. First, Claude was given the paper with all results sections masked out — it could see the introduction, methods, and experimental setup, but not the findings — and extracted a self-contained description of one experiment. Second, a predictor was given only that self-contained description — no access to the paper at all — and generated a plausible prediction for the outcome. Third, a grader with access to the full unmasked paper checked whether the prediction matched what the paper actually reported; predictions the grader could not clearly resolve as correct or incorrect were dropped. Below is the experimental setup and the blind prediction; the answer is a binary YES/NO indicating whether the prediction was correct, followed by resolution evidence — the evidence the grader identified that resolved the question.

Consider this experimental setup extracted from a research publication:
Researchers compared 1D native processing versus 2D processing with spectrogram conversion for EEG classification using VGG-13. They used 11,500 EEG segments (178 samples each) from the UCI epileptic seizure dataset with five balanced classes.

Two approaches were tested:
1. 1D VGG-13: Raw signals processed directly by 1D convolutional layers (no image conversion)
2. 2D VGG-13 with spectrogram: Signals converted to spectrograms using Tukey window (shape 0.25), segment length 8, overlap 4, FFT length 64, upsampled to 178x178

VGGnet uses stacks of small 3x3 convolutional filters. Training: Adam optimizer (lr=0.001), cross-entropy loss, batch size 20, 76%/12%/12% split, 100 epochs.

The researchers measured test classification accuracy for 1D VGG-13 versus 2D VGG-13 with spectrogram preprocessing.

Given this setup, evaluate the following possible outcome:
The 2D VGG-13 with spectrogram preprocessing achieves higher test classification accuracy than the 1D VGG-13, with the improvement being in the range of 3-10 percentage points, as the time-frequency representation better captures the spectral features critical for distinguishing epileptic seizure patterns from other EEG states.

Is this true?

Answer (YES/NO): NO